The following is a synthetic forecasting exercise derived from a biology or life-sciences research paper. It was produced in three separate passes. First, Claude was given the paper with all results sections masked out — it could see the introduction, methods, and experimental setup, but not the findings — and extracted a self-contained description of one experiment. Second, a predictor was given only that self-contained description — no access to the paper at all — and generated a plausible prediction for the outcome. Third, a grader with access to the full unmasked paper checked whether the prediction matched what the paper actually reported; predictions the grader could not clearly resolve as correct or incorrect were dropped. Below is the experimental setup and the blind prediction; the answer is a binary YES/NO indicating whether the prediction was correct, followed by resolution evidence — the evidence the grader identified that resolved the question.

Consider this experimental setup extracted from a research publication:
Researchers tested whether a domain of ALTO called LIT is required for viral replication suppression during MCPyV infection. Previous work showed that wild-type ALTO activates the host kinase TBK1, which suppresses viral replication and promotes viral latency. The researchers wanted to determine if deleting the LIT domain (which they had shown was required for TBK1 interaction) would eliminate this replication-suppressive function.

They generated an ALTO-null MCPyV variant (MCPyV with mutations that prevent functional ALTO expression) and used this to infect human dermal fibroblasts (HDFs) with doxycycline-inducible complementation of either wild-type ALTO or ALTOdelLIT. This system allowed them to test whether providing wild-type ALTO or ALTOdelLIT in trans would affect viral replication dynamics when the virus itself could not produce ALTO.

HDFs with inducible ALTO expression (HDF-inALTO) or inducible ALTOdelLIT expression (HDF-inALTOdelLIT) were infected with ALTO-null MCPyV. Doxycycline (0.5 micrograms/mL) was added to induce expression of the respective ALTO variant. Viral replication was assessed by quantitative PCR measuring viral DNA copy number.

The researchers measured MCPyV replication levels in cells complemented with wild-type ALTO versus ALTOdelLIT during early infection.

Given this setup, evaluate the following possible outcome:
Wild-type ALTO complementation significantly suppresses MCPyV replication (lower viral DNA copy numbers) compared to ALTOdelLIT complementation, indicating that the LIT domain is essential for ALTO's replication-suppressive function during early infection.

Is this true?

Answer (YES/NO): YES